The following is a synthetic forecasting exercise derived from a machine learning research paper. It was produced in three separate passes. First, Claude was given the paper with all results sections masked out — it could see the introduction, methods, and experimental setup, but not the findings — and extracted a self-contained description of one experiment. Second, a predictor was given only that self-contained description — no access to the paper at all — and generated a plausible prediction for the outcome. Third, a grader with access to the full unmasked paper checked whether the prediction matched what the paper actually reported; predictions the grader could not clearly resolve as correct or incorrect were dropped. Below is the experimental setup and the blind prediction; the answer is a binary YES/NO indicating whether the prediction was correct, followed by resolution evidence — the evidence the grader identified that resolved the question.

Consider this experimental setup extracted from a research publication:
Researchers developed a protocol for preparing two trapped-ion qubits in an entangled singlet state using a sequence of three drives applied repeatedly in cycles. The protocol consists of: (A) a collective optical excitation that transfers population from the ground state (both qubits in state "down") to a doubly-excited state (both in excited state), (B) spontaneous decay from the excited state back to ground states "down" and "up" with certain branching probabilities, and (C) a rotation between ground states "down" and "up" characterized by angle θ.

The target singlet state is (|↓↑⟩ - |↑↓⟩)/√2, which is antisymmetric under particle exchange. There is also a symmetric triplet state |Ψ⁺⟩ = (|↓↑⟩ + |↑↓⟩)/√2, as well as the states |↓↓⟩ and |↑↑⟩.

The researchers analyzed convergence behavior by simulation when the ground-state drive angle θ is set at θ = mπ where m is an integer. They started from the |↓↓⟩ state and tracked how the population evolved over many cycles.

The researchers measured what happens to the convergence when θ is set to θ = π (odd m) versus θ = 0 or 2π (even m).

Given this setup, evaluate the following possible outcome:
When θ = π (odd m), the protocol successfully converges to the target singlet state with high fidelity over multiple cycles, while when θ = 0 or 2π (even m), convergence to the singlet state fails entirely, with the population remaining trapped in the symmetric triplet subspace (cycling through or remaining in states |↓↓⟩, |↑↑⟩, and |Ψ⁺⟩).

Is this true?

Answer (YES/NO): NO